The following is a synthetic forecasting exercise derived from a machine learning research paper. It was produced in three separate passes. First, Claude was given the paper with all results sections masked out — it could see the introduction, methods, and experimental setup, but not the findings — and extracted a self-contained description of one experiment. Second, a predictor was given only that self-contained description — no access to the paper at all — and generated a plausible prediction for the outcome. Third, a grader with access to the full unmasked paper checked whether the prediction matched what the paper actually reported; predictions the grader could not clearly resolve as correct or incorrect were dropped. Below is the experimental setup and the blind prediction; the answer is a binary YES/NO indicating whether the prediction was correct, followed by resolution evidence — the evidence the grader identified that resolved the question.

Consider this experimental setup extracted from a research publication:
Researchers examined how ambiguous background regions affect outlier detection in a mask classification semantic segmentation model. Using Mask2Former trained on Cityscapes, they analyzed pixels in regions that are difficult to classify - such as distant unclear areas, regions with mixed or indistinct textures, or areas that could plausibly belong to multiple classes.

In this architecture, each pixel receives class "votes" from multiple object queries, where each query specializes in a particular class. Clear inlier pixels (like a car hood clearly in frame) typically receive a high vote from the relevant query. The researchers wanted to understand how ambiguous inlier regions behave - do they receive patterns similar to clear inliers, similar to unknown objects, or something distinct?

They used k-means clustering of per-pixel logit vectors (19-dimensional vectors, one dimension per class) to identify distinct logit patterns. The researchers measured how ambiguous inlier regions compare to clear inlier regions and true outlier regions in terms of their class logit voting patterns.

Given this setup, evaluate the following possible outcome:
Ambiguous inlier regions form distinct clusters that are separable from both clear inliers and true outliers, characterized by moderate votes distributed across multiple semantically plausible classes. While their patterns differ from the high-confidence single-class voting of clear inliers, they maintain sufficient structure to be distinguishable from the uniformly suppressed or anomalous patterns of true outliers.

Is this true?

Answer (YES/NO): NO